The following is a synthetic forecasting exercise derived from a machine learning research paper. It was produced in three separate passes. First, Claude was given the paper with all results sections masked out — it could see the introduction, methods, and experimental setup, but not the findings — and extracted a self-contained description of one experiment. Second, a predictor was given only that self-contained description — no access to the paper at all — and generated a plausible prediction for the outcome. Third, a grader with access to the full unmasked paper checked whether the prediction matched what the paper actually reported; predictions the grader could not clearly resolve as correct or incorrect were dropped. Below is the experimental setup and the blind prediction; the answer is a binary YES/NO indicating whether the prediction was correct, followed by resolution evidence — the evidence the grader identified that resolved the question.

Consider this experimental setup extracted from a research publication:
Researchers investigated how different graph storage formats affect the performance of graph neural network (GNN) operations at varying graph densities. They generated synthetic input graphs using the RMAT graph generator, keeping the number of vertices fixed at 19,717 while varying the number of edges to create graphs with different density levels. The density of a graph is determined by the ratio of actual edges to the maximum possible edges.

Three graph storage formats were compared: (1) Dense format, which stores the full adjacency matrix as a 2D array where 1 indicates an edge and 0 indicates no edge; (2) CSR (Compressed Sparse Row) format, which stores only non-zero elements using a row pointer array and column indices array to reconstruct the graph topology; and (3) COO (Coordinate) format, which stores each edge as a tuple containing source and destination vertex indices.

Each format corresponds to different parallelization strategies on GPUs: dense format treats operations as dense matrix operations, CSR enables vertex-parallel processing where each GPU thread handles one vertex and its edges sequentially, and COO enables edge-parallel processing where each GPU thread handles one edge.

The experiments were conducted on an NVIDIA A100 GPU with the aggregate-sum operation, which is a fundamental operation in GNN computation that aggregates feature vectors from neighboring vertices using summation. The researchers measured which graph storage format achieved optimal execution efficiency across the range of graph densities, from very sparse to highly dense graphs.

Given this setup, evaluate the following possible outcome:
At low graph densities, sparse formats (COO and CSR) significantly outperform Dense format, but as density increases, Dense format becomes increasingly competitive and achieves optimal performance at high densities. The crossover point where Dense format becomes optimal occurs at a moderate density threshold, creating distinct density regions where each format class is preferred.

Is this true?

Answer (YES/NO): YES